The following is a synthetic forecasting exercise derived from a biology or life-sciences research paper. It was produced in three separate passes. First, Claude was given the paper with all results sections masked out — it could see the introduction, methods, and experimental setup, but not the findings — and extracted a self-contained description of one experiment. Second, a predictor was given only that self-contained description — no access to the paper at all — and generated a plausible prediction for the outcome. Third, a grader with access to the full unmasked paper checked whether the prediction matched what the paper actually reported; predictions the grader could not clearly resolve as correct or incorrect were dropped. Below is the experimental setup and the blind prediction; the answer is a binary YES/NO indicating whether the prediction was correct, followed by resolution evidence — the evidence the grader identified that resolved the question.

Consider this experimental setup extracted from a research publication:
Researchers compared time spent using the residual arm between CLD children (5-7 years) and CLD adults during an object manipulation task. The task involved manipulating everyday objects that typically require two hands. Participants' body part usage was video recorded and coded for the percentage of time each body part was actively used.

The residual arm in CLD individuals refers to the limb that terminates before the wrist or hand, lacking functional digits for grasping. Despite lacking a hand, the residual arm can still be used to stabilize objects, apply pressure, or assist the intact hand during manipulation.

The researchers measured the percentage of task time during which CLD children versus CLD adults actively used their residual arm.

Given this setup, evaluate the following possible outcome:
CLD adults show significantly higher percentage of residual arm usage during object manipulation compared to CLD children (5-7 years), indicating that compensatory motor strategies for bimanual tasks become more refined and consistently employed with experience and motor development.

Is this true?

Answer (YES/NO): NO